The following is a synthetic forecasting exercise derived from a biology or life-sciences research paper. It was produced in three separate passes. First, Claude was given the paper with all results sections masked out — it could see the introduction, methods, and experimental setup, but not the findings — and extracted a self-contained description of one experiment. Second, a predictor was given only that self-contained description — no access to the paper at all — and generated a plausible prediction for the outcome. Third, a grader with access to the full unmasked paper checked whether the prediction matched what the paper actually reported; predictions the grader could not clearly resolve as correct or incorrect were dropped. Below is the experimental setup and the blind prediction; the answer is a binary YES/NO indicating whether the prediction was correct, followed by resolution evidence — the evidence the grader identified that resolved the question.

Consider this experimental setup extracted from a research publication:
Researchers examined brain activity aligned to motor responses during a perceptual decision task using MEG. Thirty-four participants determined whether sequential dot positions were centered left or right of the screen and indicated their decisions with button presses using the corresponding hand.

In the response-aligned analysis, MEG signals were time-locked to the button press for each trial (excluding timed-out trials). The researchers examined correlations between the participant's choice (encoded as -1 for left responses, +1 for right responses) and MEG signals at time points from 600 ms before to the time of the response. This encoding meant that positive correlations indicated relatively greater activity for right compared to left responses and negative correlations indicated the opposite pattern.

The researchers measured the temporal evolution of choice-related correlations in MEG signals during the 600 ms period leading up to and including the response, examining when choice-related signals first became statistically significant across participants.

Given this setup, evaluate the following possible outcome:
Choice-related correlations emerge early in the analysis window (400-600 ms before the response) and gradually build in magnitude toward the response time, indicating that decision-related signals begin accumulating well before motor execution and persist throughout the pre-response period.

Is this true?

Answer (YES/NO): YES